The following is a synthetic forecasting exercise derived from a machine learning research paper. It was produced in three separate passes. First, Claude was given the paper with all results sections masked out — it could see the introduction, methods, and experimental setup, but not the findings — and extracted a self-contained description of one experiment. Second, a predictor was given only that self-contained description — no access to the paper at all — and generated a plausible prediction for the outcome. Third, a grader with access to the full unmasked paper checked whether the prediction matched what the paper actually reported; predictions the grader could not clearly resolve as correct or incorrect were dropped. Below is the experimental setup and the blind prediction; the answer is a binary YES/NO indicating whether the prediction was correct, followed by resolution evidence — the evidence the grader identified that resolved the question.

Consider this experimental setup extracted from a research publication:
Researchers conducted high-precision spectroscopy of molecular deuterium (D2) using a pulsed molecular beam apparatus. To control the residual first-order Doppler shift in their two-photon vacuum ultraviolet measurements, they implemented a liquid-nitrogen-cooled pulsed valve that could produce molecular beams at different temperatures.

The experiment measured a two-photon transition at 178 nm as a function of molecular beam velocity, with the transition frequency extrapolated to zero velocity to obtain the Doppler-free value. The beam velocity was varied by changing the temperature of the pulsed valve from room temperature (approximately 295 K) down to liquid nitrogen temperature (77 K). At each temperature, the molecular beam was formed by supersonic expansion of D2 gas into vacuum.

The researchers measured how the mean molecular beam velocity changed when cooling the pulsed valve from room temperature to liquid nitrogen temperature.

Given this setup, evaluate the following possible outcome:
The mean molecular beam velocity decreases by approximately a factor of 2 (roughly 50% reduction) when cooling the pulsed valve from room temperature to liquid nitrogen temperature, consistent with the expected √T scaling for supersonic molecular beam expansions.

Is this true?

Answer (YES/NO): YES